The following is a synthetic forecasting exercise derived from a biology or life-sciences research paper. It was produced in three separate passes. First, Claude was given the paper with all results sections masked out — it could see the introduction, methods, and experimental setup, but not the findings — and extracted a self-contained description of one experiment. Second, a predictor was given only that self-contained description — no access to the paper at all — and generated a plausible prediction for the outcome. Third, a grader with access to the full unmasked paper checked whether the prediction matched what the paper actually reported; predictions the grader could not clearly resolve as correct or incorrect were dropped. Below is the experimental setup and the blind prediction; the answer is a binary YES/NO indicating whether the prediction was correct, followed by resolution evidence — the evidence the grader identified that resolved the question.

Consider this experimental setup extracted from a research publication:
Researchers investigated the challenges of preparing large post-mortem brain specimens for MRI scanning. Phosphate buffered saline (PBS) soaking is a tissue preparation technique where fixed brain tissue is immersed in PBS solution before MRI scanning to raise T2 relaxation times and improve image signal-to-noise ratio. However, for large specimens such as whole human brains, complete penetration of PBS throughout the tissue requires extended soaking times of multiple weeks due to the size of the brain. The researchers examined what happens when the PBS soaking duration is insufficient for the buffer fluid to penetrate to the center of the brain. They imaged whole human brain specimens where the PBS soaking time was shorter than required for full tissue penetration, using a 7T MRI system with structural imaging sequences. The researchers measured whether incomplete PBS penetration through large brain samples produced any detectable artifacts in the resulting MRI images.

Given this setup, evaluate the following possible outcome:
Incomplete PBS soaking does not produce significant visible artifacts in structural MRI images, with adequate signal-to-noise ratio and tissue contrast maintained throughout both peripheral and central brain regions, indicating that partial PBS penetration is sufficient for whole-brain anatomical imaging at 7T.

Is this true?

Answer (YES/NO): NO